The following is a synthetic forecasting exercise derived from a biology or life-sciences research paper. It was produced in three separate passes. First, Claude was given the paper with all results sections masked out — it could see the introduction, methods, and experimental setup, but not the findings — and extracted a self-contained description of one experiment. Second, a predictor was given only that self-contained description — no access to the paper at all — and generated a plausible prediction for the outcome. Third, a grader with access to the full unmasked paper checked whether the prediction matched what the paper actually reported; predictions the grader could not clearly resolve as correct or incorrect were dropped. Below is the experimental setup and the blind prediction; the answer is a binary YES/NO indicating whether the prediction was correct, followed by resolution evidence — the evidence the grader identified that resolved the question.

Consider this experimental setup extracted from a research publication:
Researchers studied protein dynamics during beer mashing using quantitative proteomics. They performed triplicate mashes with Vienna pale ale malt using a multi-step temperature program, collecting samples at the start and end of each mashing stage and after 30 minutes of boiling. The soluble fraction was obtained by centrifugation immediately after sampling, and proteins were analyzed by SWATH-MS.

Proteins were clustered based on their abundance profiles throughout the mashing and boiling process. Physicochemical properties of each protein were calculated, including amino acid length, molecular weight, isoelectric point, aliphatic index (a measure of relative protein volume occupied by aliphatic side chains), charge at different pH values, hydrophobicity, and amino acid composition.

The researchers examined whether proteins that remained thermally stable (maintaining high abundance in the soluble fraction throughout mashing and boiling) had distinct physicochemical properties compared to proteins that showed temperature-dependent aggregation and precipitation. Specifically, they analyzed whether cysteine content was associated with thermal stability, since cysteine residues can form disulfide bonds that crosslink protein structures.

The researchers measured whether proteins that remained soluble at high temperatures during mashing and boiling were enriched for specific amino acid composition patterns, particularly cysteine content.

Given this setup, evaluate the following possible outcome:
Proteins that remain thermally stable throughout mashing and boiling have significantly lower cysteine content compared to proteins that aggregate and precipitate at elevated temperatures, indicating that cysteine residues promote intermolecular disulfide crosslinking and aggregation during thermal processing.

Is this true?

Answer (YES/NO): NO